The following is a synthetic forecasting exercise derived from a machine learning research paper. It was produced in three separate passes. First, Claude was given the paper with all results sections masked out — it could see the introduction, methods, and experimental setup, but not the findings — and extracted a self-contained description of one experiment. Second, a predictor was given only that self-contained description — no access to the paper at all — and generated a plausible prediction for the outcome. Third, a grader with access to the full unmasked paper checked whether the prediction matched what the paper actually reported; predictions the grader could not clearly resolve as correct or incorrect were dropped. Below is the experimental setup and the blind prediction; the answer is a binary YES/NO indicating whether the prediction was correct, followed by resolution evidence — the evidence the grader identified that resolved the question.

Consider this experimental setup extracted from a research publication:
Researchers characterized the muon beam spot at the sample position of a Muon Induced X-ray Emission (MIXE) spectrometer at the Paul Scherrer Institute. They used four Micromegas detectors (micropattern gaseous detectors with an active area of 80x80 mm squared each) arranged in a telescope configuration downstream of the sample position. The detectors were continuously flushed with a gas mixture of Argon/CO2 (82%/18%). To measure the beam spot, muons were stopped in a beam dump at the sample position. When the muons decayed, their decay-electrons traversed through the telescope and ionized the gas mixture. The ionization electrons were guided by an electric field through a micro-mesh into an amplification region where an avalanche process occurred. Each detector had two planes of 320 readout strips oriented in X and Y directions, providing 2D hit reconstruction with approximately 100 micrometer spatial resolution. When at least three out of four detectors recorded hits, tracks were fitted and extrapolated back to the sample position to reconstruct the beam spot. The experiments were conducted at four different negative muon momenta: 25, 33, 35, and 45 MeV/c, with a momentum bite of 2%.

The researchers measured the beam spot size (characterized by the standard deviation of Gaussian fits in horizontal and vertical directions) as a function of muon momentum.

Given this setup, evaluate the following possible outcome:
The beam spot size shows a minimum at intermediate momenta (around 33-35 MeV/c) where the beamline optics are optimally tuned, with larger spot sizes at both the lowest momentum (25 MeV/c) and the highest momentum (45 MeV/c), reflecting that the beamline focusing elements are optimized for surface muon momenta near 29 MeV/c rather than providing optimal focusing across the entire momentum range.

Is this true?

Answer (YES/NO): NO